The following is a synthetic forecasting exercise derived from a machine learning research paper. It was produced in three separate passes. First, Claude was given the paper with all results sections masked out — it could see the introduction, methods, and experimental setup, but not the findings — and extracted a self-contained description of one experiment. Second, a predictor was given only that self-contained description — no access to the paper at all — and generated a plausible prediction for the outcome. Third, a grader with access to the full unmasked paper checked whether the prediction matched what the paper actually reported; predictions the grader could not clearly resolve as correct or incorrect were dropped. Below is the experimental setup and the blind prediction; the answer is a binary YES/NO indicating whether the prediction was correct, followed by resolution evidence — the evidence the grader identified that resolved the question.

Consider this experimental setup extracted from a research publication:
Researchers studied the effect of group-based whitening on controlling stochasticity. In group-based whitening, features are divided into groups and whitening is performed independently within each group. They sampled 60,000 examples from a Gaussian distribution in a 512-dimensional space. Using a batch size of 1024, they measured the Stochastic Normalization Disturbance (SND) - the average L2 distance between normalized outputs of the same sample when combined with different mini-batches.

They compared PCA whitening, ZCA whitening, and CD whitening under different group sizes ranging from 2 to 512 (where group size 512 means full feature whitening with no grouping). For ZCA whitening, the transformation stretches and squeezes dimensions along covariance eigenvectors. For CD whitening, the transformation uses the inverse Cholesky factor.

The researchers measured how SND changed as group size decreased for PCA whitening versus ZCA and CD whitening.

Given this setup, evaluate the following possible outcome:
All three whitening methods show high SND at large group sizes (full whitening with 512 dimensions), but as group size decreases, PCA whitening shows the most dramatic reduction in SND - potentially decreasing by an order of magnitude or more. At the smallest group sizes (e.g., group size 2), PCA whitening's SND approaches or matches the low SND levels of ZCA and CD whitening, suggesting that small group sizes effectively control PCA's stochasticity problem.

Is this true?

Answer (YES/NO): NO